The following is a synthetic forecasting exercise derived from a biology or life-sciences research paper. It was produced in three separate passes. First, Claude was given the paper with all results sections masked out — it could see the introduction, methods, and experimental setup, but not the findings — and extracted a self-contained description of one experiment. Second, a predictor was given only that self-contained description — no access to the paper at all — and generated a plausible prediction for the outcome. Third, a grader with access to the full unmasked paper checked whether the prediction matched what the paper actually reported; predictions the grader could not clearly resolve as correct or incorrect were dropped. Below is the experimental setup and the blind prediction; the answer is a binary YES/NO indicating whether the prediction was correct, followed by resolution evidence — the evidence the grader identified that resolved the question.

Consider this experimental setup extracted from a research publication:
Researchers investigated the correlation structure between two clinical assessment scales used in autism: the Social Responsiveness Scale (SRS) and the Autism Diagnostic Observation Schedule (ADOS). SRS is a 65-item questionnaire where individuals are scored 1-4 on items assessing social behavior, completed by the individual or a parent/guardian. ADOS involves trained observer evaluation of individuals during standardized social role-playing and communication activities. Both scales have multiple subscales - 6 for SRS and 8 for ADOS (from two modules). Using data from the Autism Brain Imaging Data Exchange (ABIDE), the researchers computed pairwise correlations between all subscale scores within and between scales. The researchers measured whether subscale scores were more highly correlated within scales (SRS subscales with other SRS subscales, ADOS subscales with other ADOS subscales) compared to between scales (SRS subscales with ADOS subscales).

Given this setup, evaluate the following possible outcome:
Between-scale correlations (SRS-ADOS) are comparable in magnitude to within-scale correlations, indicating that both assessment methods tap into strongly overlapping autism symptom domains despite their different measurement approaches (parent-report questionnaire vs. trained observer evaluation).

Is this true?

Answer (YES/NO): NO